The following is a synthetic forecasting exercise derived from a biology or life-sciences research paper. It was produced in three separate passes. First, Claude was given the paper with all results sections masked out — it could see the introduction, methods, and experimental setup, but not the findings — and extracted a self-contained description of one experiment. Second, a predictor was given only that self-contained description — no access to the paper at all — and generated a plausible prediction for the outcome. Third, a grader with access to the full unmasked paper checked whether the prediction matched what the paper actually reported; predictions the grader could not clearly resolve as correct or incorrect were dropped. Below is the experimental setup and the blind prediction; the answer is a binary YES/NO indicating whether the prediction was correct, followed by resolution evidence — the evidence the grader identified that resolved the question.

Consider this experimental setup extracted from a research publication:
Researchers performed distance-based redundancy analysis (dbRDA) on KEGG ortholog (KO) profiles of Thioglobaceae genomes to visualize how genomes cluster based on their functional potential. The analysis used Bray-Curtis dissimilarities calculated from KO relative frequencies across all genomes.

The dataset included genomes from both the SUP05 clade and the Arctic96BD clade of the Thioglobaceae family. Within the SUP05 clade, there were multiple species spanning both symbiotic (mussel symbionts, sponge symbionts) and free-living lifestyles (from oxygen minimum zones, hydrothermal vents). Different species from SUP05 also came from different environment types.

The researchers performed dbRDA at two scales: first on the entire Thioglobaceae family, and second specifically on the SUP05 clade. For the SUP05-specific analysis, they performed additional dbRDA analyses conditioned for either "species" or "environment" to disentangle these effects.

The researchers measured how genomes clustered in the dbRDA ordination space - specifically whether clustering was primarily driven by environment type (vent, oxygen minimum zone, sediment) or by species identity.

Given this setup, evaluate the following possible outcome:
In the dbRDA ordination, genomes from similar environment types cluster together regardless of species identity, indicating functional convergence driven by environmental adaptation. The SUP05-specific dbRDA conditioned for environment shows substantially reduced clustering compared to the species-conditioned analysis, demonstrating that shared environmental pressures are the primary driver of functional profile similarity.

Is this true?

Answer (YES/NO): NO